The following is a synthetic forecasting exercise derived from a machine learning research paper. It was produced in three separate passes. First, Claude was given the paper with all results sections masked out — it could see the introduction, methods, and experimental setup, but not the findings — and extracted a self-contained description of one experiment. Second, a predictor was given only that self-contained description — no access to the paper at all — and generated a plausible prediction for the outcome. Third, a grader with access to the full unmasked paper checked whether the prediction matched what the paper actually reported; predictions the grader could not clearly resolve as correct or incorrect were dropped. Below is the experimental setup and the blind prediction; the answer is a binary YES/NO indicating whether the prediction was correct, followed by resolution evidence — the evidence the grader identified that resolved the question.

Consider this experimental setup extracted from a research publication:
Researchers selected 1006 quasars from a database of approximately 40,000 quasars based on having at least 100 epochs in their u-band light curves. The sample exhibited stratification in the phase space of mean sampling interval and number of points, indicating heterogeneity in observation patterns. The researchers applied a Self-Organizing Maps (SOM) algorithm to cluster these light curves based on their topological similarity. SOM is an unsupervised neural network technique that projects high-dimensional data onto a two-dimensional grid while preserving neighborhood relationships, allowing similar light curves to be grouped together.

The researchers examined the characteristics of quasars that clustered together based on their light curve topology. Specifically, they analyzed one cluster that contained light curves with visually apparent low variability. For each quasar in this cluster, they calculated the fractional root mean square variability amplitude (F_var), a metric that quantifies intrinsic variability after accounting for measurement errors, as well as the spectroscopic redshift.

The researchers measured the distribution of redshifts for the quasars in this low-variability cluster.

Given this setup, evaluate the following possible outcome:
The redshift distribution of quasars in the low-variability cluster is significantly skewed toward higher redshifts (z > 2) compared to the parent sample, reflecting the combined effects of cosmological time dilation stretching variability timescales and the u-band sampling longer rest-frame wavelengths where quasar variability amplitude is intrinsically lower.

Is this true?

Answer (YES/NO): NO